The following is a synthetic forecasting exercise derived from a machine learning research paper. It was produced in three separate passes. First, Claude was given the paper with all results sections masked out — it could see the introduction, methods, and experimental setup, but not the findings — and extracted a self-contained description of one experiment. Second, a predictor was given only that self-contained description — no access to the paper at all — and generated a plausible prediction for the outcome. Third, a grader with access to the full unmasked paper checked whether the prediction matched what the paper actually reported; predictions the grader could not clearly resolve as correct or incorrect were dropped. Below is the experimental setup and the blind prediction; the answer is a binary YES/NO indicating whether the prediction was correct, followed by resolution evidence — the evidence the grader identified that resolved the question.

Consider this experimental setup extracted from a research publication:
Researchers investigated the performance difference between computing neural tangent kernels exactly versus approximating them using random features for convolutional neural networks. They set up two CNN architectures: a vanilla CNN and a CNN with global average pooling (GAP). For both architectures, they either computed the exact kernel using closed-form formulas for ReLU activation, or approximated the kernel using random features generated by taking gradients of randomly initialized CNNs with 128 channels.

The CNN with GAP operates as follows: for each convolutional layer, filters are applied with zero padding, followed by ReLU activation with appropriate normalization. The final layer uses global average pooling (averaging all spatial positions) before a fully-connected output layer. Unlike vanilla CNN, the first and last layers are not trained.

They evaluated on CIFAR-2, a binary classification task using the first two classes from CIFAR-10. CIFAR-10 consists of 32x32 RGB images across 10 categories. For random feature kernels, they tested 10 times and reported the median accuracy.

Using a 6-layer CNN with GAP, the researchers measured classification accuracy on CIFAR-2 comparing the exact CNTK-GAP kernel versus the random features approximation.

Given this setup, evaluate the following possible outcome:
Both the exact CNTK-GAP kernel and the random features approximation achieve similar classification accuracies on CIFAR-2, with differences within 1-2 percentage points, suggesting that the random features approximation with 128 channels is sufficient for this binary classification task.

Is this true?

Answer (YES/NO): NO